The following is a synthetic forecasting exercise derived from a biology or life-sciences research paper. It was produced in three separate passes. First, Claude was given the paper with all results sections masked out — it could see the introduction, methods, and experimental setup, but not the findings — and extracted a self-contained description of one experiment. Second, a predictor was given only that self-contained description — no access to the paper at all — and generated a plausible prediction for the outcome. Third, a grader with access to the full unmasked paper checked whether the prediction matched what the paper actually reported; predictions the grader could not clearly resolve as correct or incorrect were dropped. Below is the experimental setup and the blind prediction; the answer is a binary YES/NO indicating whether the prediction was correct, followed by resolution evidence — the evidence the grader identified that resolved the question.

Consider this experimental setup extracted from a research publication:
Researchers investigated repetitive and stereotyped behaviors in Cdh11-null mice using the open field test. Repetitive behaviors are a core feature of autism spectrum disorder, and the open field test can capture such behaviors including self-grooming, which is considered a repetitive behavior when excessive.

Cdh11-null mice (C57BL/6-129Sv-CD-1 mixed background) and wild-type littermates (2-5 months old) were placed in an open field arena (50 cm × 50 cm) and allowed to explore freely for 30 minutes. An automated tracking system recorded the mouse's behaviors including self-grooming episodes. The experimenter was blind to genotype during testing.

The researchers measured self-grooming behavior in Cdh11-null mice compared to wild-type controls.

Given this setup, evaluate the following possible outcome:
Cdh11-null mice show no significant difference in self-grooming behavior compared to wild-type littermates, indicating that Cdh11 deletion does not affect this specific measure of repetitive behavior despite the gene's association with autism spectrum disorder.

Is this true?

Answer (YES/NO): NO